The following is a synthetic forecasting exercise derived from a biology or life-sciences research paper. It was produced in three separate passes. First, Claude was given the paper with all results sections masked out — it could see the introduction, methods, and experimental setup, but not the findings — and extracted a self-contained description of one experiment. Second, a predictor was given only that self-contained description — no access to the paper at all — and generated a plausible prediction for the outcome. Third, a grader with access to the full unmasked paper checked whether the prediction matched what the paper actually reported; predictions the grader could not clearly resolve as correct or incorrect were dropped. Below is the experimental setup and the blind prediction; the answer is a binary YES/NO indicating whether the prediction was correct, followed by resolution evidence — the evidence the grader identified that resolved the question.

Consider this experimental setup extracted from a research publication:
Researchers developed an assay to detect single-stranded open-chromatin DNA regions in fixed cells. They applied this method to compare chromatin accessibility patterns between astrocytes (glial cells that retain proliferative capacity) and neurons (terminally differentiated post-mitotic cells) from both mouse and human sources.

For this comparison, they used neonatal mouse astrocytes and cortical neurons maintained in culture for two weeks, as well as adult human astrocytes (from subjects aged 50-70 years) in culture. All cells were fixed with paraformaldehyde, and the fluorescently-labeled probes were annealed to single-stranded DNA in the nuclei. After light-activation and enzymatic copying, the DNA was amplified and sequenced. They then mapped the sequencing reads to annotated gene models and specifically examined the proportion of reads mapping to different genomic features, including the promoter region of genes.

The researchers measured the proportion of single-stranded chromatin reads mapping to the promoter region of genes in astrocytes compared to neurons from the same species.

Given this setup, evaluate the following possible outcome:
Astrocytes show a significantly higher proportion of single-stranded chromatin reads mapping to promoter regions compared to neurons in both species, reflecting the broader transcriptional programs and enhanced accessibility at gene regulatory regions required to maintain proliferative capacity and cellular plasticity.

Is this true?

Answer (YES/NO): YES